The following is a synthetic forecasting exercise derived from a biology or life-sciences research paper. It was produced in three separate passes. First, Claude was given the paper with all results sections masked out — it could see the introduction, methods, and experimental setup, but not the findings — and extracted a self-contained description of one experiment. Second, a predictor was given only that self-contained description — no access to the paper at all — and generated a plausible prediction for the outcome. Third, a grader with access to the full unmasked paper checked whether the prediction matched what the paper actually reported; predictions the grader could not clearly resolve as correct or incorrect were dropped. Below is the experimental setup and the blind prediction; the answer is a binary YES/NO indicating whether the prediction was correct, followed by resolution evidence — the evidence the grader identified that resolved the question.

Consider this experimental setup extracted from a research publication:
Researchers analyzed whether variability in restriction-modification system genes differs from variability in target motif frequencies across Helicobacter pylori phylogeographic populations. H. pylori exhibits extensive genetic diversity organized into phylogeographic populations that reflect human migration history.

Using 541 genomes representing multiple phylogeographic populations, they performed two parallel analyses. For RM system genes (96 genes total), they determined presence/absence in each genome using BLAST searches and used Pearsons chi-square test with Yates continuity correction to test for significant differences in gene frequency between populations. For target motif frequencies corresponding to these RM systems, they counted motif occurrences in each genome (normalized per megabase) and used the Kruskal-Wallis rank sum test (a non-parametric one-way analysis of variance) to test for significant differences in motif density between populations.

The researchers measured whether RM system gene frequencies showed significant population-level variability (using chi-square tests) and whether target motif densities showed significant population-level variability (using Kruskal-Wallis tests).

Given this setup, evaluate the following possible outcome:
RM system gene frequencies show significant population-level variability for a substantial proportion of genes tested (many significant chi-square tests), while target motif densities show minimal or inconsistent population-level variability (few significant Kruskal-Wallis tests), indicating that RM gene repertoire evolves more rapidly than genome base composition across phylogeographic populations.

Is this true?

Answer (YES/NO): NO